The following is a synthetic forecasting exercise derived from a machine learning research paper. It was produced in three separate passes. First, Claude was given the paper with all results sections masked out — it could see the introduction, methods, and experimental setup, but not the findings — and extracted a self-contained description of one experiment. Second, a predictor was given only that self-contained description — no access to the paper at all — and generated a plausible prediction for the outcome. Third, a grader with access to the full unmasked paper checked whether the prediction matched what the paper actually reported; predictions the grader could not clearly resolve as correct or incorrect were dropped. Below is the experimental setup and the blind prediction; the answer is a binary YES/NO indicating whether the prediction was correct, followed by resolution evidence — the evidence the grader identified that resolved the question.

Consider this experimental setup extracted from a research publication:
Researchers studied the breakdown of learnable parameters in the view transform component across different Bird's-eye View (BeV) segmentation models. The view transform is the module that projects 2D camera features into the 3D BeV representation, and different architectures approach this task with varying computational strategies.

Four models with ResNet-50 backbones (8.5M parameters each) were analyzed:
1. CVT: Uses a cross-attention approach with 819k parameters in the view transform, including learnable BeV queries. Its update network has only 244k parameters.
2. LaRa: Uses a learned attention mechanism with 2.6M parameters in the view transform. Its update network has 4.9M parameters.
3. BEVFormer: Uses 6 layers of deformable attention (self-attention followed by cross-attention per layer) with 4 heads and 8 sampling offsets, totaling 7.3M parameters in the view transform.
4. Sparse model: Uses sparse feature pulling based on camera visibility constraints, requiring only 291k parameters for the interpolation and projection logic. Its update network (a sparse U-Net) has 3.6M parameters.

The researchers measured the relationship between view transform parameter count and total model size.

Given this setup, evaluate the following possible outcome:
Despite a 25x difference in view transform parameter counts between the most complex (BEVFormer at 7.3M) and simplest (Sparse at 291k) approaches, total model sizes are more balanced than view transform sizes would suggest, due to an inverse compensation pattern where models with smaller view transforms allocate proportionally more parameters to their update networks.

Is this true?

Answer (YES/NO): YES